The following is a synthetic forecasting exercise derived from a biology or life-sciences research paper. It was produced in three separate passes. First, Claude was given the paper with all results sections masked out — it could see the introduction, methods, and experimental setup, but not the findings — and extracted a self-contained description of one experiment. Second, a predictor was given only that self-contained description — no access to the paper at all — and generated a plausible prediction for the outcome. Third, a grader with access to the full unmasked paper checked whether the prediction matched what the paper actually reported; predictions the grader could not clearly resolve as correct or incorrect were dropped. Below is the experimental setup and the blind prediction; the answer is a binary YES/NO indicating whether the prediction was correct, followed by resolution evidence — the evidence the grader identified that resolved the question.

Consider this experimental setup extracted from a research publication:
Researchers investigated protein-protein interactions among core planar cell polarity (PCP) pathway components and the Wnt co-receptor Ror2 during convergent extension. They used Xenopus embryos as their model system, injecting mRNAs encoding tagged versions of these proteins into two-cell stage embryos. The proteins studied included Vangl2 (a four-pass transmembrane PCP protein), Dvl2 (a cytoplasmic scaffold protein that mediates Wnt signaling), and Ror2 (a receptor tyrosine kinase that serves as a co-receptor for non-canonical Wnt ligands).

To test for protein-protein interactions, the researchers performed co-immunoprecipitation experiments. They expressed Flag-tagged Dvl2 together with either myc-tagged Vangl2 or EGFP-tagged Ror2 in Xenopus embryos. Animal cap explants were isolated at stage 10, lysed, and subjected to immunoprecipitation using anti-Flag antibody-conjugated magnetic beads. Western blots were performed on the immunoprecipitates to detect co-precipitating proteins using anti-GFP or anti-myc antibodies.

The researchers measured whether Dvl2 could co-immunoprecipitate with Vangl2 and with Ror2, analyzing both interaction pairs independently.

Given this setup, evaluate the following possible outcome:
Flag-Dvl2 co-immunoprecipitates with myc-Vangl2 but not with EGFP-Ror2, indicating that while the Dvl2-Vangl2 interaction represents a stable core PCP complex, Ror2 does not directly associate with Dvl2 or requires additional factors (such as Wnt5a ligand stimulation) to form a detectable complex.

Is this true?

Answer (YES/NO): YES